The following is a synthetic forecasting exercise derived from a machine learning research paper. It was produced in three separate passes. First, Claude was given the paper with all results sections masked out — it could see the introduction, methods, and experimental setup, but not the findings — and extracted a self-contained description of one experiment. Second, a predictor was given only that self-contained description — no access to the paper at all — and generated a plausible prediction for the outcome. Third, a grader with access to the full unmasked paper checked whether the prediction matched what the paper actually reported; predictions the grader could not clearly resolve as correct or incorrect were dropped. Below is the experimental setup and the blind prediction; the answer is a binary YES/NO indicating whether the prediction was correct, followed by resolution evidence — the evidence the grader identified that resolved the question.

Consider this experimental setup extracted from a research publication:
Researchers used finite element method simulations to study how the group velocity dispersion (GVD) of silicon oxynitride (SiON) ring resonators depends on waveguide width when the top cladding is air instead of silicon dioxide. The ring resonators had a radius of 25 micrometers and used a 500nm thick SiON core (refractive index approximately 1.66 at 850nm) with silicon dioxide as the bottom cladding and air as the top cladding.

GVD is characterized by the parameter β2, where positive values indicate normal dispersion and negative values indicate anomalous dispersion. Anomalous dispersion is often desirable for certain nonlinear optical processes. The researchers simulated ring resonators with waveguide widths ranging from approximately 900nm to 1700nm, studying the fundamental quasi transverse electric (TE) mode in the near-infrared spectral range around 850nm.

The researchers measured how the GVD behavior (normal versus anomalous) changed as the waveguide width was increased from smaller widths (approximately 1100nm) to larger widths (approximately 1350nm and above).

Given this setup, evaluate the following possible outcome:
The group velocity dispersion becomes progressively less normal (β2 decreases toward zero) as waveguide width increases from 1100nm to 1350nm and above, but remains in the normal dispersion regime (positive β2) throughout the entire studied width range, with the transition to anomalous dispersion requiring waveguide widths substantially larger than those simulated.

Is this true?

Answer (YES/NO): NO